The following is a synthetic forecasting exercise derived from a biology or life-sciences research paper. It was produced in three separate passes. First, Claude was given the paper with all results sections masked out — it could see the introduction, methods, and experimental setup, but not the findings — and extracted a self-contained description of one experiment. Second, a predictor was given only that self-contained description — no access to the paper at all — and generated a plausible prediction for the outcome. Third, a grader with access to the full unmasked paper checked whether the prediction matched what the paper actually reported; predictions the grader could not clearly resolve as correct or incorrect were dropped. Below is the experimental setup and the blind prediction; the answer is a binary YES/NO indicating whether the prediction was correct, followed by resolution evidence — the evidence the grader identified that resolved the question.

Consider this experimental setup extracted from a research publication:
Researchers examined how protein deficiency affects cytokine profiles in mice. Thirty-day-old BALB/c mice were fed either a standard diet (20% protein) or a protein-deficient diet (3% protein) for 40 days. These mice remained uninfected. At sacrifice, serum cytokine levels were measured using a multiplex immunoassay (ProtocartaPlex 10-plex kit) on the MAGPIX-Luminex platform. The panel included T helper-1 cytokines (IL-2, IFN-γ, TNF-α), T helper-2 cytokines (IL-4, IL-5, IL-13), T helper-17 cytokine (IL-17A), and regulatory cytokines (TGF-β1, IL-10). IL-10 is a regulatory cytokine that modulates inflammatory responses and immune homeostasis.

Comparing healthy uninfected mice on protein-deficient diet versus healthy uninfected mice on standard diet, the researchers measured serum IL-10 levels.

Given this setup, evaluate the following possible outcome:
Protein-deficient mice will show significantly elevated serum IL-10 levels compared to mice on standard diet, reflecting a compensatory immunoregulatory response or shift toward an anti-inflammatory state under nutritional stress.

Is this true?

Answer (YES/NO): NO